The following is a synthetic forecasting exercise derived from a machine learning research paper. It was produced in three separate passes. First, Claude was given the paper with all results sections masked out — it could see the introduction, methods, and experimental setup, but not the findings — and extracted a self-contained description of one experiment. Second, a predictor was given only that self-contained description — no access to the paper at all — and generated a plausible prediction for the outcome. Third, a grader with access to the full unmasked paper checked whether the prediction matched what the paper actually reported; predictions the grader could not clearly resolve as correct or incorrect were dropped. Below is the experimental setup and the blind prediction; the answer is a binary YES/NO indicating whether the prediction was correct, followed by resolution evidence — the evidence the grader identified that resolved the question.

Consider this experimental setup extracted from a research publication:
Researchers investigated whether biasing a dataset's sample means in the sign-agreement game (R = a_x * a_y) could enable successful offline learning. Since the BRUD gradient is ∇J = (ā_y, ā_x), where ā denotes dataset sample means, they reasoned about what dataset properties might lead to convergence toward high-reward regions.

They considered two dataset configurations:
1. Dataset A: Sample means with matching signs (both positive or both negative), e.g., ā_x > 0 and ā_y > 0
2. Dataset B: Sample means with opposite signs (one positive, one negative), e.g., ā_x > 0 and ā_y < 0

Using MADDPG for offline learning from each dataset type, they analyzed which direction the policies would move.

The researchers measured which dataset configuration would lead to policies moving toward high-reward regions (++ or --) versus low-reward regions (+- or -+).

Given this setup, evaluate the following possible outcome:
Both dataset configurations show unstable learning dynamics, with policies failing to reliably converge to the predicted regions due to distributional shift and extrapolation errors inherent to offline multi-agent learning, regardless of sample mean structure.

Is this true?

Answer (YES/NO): NO